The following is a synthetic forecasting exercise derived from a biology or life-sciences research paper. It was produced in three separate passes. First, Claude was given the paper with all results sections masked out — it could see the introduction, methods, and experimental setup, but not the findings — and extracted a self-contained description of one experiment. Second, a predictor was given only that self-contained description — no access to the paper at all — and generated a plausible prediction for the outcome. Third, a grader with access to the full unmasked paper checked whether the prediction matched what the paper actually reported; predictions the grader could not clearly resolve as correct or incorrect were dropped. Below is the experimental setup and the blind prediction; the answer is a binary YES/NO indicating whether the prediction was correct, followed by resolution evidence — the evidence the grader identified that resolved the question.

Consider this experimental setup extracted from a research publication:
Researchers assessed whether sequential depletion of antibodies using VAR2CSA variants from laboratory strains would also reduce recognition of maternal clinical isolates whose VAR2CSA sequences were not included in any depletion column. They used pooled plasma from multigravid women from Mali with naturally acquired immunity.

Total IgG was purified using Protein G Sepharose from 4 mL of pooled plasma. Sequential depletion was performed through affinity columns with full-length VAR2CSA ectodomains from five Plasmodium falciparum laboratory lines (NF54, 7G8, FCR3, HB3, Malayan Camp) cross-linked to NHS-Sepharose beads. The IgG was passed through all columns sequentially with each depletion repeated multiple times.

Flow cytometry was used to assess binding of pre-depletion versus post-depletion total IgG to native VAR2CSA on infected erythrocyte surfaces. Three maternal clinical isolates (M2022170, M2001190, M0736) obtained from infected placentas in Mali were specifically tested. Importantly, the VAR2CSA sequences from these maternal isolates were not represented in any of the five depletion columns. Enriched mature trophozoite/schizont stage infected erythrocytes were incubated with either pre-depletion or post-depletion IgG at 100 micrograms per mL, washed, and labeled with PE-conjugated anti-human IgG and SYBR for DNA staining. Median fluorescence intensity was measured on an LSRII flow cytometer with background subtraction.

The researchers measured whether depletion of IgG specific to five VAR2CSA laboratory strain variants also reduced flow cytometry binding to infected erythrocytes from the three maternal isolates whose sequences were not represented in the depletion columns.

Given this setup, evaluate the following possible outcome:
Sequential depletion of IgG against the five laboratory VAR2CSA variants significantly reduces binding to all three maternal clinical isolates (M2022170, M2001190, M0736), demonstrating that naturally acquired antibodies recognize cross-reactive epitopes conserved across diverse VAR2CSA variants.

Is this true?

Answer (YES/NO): YES